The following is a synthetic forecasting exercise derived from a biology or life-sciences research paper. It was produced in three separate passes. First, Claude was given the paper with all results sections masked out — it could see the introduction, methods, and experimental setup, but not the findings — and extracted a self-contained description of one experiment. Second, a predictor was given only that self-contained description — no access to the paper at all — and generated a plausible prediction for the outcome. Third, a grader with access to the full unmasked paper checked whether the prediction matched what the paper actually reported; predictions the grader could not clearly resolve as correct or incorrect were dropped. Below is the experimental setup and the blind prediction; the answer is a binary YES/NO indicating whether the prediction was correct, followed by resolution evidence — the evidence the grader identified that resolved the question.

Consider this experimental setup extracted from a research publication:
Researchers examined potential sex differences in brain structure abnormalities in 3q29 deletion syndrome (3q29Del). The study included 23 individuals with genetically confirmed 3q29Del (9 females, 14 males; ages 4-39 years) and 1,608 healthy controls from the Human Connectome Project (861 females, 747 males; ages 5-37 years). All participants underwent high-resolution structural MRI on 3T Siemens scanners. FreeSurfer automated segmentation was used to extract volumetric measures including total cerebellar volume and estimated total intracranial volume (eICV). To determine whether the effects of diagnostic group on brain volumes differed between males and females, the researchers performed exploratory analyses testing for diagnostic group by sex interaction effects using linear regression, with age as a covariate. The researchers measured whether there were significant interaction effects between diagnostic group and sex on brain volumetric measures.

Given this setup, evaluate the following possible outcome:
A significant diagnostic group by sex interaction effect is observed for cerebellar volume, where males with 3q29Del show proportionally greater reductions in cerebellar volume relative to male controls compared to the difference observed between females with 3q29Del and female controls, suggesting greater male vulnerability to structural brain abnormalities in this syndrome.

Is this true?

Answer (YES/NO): NO